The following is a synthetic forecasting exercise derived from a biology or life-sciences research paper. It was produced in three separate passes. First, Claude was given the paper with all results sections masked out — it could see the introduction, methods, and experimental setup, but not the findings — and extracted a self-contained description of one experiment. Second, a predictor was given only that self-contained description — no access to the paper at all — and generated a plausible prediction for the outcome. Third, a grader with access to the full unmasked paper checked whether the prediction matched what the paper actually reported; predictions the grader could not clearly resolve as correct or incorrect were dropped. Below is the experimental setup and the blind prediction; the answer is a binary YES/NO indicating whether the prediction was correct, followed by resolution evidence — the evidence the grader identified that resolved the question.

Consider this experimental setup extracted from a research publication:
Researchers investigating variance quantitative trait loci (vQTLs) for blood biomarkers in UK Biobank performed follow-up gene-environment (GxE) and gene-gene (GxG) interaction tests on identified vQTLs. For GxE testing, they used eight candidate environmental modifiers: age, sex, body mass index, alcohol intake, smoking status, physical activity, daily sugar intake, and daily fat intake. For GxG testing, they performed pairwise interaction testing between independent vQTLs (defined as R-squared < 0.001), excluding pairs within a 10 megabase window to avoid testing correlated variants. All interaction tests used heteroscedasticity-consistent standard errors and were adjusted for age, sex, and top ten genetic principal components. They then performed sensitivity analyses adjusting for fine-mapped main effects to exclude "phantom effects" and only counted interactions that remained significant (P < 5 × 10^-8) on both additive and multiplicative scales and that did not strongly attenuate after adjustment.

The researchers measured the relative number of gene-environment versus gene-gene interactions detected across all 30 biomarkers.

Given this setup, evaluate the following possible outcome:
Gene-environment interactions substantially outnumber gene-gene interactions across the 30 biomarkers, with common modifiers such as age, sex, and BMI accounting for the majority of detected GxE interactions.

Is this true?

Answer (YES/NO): YES